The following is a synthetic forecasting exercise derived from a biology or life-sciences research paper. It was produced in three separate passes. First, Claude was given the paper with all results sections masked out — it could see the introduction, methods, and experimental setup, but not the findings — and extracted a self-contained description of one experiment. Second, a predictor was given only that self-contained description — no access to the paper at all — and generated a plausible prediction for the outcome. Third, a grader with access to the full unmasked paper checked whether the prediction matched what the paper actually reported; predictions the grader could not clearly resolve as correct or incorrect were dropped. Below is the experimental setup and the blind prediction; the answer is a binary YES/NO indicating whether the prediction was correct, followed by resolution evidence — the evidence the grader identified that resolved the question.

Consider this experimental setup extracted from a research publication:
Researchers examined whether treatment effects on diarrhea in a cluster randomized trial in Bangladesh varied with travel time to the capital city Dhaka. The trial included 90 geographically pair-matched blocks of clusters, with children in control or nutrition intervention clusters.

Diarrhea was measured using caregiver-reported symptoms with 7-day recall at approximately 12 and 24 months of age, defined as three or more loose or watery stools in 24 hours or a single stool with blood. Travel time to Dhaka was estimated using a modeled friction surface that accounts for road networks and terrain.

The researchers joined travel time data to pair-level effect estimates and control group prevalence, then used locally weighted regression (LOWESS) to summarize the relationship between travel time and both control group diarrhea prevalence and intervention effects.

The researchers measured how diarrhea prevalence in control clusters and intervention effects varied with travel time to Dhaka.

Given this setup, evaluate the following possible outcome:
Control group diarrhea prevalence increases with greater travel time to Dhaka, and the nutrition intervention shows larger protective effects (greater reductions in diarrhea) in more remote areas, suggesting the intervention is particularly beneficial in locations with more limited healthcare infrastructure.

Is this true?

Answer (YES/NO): YES